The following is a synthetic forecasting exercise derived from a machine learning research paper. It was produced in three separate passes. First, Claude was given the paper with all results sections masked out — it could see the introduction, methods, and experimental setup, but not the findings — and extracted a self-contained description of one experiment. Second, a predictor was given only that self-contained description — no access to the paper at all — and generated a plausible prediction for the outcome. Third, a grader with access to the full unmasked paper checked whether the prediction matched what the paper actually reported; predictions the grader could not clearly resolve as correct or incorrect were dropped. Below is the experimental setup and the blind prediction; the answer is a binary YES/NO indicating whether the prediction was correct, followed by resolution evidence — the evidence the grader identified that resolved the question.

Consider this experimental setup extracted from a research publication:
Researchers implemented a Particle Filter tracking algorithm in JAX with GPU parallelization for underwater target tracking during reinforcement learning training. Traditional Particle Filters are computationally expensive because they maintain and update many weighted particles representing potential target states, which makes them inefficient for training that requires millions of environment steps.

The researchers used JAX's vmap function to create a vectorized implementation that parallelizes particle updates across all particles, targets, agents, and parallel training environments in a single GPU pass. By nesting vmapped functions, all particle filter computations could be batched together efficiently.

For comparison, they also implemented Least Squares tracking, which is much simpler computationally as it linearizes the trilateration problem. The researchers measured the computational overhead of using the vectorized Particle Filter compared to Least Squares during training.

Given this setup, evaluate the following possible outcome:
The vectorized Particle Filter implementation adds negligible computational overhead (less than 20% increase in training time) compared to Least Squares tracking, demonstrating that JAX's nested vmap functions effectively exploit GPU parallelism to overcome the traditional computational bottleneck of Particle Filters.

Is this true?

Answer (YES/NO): NO